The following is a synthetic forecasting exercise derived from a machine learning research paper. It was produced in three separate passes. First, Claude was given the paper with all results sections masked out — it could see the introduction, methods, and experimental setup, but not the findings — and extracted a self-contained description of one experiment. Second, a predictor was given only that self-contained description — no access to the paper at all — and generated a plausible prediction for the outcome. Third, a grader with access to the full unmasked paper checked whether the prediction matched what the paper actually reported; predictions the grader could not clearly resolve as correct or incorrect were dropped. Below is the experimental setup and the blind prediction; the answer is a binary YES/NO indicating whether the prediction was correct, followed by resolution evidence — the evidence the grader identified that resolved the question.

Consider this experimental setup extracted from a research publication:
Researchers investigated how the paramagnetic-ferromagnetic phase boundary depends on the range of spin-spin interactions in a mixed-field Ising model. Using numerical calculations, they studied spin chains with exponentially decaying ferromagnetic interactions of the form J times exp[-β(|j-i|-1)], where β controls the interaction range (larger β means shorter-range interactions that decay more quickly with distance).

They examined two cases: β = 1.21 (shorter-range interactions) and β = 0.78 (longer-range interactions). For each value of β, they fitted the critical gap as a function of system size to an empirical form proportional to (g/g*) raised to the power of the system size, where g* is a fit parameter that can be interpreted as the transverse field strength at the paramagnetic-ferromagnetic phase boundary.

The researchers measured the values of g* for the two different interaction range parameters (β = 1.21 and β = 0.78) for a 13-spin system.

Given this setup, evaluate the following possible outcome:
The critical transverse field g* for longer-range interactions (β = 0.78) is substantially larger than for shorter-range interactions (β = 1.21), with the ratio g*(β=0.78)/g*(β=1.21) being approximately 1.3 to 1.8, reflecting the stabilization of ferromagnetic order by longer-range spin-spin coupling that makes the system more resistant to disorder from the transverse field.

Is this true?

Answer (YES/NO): YES